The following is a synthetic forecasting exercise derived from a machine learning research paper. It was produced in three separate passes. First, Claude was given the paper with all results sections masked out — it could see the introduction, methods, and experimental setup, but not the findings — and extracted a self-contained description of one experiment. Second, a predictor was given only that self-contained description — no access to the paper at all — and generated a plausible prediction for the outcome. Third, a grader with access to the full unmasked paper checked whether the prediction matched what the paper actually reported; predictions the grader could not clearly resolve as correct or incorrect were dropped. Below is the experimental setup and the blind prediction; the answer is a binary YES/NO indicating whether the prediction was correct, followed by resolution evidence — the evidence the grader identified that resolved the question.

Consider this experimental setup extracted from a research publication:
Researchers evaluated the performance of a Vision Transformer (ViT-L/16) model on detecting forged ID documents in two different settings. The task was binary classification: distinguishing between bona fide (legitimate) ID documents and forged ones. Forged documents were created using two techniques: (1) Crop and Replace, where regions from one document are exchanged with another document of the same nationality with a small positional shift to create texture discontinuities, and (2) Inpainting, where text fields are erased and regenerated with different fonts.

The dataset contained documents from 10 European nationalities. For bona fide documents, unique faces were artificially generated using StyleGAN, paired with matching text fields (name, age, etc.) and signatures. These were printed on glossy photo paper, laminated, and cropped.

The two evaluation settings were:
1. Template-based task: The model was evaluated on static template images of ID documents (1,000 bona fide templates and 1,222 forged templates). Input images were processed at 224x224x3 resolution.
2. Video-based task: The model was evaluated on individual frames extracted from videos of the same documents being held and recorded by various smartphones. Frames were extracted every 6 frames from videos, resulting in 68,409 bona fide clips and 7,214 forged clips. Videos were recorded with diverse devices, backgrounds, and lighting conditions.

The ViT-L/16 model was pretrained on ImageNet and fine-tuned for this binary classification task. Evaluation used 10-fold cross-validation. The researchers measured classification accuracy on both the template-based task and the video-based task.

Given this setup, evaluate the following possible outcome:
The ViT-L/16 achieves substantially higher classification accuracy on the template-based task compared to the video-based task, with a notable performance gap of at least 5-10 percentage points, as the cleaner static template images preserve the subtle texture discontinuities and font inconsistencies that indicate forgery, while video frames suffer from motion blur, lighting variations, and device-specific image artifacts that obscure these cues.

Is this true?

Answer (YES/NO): NO